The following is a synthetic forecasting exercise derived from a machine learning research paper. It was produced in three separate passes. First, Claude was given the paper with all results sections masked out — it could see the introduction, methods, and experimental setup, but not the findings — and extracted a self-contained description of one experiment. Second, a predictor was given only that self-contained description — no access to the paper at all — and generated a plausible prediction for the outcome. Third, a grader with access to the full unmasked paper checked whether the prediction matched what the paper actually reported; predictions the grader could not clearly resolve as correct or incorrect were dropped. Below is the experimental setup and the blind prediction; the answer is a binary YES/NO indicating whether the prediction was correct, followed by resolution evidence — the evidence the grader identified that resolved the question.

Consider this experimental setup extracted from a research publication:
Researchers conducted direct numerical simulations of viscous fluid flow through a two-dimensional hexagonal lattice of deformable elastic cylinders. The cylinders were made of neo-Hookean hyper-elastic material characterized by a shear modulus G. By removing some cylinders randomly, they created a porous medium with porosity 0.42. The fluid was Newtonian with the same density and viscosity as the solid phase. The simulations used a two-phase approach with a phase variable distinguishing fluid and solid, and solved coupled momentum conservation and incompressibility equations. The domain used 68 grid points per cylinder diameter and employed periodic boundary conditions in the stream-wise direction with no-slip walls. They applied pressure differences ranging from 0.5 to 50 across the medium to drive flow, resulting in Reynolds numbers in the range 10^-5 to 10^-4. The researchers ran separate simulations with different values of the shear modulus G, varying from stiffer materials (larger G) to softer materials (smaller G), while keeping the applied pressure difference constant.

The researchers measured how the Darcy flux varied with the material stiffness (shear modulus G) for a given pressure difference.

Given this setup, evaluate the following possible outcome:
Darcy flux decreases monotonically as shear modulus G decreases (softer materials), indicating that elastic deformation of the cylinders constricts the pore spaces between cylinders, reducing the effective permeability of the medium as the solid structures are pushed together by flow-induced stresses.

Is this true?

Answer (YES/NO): NO